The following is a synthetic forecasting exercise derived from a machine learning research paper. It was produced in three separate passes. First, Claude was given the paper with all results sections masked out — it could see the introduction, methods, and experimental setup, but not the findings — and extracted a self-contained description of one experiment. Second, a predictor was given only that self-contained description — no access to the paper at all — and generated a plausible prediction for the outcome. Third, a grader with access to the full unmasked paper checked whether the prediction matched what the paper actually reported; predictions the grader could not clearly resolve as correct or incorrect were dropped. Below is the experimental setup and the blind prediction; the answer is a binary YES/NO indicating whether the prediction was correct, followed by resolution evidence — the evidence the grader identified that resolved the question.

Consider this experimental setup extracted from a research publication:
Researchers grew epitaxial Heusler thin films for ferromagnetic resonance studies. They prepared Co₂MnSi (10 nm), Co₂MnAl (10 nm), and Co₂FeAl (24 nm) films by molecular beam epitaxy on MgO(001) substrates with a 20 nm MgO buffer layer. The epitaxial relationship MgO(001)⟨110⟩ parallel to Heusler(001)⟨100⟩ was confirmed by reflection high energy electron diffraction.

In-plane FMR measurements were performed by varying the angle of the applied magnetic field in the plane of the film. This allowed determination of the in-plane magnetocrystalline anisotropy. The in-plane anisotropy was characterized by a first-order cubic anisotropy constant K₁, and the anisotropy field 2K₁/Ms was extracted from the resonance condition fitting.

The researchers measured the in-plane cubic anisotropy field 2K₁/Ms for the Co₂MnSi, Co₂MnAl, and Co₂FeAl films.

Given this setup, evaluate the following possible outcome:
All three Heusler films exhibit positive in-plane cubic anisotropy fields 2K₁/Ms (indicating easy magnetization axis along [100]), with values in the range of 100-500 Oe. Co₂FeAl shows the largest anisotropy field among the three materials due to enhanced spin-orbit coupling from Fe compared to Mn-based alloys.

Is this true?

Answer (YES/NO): NO